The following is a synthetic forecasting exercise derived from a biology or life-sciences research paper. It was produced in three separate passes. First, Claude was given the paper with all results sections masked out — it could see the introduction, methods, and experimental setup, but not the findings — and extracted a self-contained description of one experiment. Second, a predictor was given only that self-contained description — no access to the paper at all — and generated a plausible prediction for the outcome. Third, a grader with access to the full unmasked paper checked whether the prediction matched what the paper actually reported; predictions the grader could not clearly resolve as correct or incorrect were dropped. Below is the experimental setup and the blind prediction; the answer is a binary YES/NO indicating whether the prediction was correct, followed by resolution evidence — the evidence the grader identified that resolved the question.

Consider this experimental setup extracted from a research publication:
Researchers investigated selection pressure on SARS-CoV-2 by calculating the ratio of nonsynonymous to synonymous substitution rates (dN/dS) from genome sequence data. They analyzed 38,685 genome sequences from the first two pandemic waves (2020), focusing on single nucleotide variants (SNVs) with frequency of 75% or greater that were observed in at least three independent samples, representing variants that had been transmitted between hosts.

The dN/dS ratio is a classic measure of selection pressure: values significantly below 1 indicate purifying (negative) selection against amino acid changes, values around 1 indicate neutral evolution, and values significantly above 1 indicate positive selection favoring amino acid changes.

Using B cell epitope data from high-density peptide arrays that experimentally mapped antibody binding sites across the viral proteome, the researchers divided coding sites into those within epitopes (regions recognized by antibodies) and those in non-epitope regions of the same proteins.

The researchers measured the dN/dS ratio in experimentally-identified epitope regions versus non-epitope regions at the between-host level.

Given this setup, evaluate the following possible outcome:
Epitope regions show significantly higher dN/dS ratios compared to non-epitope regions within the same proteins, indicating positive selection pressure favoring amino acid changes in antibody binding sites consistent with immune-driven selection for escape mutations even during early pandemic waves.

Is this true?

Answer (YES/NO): YES